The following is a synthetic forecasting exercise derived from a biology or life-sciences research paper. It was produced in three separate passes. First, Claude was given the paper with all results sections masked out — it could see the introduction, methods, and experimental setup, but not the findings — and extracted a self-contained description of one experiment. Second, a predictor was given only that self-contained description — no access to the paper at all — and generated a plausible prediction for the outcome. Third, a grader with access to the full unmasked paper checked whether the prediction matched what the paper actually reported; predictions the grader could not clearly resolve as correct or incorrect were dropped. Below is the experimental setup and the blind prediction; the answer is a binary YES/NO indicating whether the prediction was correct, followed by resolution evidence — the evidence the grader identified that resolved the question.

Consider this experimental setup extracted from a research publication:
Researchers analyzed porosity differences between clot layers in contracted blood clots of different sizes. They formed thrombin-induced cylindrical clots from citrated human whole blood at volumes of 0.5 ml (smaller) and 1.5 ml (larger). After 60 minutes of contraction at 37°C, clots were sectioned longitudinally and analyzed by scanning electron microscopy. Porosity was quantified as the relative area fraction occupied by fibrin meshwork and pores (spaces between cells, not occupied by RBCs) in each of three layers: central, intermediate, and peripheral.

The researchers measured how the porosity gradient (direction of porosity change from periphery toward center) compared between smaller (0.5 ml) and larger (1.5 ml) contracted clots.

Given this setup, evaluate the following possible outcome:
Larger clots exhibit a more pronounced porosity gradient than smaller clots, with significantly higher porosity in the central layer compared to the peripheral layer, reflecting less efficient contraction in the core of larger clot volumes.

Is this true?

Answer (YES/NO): NO